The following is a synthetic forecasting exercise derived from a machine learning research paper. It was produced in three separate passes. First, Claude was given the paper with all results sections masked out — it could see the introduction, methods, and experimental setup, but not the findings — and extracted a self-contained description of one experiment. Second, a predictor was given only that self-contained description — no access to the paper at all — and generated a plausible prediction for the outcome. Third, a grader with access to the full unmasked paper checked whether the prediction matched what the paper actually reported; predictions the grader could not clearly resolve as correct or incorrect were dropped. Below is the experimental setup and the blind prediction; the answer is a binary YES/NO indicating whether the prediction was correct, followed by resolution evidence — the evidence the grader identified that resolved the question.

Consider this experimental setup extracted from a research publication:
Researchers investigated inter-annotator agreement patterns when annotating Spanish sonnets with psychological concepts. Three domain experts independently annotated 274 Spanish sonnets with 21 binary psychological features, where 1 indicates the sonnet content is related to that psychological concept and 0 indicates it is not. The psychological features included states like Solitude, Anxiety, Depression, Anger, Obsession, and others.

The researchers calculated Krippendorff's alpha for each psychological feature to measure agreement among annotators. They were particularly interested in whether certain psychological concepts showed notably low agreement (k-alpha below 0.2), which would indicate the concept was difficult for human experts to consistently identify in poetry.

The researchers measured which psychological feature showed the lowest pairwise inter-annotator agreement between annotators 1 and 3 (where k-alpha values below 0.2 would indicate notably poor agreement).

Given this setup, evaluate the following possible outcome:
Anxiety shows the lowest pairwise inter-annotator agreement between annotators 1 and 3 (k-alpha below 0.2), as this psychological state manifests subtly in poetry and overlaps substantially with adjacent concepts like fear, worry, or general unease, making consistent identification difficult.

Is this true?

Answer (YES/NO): NO